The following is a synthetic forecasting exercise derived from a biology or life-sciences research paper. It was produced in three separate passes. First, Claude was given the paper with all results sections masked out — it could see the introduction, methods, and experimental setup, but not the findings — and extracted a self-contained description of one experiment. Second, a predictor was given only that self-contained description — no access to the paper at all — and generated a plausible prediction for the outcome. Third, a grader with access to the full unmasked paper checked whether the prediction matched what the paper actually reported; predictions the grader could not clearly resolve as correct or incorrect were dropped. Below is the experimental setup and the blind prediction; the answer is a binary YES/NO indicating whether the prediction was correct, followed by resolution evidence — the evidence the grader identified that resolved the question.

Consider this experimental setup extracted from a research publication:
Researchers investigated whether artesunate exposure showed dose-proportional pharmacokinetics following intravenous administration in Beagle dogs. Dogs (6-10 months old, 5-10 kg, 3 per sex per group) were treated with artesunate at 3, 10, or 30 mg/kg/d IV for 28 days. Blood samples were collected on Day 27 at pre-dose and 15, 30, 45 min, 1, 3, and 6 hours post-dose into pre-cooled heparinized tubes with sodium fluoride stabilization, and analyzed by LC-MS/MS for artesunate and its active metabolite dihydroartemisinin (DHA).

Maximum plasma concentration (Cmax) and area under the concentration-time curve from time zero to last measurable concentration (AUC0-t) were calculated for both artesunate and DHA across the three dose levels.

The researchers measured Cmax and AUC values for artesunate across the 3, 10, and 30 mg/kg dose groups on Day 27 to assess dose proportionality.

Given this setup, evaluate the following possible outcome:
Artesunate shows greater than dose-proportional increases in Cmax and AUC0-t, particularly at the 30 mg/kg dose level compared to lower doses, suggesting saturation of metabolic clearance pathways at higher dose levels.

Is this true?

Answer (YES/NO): YES